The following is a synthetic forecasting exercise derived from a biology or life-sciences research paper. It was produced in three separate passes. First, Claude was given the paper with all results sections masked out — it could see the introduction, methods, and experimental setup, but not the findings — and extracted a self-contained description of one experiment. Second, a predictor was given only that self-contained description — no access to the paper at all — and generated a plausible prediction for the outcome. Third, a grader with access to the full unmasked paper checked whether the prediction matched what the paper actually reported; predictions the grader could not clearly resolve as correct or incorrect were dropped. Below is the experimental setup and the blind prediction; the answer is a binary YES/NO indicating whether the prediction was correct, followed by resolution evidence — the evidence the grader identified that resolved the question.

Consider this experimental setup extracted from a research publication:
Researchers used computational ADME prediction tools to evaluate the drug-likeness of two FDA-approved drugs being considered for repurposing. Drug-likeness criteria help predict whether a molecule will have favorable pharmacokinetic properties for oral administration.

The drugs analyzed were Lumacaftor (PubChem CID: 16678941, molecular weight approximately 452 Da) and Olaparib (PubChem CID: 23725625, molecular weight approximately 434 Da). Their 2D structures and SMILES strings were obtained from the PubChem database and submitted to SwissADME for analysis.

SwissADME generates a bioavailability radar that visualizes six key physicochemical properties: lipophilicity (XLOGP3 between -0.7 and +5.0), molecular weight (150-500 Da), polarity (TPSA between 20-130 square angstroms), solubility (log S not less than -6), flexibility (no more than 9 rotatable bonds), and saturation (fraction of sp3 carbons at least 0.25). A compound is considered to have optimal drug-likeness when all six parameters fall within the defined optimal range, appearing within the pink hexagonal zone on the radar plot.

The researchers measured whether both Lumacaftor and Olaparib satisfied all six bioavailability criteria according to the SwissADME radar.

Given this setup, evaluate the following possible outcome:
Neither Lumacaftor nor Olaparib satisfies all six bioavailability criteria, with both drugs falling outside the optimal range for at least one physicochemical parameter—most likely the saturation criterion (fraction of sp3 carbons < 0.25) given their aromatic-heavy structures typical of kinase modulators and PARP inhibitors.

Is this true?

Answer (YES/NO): NO